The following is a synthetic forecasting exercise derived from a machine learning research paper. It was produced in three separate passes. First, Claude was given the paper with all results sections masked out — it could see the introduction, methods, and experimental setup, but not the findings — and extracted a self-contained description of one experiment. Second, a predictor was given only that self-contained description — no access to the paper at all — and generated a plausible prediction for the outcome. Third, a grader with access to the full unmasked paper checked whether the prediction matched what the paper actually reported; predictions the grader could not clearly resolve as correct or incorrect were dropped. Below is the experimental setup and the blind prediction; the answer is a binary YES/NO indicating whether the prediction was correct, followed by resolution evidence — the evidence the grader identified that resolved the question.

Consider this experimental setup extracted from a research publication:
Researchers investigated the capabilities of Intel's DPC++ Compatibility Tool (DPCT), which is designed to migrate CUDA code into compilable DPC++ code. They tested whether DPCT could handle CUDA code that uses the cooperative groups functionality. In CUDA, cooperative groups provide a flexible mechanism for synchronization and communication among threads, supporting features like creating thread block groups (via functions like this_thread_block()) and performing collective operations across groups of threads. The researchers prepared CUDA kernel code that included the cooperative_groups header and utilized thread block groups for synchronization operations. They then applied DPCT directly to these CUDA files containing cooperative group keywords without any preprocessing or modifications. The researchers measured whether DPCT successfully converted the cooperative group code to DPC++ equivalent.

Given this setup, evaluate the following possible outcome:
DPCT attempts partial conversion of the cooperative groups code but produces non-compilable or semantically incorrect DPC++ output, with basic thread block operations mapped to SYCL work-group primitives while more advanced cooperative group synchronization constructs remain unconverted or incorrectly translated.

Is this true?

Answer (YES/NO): NO